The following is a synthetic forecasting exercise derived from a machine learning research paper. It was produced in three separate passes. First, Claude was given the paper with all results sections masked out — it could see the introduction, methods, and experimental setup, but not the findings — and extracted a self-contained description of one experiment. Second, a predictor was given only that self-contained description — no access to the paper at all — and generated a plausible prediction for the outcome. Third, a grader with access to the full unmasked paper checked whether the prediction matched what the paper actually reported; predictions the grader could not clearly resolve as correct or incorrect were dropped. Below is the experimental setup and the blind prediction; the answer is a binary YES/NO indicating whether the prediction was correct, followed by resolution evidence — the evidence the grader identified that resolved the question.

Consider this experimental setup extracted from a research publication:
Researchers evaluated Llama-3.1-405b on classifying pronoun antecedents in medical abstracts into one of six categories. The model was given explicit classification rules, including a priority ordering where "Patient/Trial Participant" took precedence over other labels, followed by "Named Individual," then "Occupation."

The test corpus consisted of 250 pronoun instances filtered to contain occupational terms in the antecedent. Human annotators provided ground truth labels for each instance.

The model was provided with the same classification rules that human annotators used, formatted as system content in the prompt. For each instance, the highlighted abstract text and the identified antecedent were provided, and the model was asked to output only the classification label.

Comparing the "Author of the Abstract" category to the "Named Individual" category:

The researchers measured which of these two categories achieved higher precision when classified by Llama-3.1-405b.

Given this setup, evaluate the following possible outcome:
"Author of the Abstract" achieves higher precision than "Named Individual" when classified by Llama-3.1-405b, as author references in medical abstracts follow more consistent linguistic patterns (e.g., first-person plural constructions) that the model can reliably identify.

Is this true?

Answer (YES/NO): YES